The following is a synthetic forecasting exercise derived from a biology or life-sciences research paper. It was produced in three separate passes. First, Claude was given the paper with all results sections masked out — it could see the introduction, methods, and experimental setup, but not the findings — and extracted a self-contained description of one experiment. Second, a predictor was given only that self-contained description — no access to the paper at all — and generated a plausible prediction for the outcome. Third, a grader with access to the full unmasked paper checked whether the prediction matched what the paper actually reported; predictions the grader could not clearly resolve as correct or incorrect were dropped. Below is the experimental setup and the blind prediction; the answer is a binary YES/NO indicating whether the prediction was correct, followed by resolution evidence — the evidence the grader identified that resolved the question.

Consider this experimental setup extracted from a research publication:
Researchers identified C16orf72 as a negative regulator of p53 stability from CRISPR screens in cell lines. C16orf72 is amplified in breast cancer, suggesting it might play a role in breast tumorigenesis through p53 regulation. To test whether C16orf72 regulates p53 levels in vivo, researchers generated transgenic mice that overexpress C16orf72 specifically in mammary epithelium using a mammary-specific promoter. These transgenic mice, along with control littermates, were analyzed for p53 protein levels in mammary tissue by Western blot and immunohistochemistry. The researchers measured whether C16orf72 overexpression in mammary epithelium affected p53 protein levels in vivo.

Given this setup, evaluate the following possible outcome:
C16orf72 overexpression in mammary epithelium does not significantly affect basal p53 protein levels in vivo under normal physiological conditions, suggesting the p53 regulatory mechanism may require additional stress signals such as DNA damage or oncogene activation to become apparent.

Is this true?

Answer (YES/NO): NO